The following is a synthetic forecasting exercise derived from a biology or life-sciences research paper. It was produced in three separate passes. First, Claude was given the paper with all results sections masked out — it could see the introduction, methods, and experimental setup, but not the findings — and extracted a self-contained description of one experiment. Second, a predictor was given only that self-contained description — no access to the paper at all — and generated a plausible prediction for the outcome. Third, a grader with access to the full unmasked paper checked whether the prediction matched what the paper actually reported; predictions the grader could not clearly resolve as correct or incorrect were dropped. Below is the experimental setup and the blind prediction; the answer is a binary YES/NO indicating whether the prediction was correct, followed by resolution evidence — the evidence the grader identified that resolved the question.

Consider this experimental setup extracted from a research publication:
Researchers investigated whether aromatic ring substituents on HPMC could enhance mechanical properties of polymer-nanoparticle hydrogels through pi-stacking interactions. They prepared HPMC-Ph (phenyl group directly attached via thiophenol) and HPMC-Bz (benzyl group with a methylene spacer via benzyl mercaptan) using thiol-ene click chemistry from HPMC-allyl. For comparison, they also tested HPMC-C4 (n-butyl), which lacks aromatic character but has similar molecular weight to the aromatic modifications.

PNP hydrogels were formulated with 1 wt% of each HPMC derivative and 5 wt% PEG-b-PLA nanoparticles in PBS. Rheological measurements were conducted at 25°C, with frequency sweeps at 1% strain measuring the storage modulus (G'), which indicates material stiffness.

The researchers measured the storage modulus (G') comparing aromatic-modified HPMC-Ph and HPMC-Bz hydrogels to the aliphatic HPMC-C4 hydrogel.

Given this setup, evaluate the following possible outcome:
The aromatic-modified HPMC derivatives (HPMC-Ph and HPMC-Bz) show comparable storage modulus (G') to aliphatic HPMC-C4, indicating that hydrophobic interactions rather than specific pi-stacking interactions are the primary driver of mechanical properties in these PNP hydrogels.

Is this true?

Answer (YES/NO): NO